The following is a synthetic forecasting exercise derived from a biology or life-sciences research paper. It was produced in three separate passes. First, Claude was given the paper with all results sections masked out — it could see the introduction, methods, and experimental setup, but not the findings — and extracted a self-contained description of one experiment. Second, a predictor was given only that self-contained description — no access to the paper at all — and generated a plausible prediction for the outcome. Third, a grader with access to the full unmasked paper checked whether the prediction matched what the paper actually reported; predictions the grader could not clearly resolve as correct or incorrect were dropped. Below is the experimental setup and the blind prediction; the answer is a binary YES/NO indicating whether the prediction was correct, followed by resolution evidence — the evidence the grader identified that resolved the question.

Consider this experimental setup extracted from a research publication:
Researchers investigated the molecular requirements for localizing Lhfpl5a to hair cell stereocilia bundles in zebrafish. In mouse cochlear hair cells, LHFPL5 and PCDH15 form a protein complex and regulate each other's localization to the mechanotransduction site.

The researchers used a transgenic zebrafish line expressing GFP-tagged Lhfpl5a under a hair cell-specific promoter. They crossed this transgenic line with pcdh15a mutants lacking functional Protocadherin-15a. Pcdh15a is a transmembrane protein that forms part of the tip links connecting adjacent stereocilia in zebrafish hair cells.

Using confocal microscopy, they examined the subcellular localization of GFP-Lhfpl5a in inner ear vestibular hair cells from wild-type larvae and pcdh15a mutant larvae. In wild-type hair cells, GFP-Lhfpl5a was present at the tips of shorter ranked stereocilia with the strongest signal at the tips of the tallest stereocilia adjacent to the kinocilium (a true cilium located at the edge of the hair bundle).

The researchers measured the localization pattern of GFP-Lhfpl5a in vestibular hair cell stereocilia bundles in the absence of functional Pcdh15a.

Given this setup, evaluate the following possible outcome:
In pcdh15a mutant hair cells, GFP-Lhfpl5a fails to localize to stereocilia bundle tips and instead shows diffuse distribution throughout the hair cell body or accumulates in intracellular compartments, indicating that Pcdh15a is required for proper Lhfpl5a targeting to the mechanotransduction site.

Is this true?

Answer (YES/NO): NO